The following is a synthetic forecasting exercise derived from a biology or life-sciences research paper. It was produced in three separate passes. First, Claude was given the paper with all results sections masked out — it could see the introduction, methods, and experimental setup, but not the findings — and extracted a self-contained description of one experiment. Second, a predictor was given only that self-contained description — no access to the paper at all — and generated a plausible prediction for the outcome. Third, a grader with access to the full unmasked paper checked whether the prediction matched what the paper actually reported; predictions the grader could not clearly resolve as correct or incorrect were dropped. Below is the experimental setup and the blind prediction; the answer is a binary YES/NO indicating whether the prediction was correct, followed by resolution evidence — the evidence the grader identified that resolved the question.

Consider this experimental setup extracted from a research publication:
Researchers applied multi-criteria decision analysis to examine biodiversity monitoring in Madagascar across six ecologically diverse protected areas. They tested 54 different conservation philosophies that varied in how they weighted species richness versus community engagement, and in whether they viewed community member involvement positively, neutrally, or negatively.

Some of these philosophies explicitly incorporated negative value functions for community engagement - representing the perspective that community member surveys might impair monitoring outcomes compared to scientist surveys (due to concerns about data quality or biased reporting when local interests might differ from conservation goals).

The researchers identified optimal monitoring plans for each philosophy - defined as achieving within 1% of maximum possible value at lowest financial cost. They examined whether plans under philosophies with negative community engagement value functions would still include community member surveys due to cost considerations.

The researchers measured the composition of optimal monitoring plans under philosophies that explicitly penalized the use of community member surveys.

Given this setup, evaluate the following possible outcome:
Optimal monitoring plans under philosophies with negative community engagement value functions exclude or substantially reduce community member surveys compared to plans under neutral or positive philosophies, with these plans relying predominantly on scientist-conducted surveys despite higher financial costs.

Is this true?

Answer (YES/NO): YES